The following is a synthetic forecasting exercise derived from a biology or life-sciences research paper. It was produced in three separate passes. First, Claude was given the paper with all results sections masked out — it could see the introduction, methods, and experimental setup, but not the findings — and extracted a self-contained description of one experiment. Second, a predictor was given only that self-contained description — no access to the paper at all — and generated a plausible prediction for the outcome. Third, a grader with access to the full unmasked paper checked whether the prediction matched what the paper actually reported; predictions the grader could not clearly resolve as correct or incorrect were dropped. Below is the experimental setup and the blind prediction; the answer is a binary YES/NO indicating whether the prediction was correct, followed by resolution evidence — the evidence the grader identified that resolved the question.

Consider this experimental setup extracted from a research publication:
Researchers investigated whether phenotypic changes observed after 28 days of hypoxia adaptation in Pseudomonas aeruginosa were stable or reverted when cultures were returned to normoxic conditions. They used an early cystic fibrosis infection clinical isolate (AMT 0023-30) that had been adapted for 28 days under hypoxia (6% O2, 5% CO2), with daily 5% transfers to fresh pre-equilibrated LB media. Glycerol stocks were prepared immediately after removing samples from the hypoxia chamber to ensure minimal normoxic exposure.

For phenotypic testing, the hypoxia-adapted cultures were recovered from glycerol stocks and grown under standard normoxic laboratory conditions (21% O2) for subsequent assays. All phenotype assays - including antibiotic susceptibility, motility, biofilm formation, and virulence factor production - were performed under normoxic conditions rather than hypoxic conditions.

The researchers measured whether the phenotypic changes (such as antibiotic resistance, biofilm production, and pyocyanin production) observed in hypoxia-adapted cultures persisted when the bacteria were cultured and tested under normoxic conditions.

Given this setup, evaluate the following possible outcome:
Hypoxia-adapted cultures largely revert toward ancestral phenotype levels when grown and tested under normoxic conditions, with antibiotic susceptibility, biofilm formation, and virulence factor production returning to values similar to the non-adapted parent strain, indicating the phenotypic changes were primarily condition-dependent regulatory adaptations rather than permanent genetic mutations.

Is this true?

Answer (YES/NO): NO